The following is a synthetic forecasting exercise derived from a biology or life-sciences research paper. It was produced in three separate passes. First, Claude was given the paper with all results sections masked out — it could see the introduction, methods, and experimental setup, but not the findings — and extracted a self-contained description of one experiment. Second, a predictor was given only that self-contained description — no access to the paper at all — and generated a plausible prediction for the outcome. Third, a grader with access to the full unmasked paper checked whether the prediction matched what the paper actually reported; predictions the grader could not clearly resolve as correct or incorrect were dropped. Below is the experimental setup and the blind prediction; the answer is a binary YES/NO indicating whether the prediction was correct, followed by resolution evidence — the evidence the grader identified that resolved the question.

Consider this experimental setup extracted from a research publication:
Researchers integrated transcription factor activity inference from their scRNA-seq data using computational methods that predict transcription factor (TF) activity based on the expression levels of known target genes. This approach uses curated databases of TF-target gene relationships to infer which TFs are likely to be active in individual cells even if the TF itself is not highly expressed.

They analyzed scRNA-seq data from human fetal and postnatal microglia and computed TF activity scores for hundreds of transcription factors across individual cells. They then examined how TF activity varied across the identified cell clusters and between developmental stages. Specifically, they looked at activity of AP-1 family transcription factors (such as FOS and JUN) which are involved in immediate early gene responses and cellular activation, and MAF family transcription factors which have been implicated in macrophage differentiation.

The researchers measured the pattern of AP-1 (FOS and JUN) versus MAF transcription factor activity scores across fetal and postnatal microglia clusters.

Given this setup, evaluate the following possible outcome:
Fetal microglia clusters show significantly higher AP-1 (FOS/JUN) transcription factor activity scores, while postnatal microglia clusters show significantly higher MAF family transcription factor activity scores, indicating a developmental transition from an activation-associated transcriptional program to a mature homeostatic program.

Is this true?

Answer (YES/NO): NO